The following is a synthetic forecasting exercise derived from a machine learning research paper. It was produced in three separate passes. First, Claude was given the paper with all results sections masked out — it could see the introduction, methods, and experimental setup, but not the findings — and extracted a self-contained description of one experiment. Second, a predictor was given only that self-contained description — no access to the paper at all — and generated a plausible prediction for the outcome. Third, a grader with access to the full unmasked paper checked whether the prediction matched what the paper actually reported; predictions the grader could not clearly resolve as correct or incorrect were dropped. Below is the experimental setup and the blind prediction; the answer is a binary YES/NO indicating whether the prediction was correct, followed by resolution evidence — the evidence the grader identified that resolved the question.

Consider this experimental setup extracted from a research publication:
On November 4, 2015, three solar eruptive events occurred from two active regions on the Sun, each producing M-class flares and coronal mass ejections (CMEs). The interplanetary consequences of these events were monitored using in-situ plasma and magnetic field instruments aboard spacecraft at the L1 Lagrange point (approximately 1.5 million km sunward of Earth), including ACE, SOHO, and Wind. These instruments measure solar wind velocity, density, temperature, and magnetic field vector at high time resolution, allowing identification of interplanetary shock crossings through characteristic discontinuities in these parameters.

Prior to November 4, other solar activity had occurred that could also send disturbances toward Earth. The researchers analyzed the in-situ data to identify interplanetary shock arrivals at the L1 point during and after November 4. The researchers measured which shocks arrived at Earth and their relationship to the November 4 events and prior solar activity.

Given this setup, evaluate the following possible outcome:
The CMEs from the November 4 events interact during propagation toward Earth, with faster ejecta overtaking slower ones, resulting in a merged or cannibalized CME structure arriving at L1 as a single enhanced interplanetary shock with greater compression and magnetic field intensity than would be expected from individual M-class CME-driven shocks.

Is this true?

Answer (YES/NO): NO